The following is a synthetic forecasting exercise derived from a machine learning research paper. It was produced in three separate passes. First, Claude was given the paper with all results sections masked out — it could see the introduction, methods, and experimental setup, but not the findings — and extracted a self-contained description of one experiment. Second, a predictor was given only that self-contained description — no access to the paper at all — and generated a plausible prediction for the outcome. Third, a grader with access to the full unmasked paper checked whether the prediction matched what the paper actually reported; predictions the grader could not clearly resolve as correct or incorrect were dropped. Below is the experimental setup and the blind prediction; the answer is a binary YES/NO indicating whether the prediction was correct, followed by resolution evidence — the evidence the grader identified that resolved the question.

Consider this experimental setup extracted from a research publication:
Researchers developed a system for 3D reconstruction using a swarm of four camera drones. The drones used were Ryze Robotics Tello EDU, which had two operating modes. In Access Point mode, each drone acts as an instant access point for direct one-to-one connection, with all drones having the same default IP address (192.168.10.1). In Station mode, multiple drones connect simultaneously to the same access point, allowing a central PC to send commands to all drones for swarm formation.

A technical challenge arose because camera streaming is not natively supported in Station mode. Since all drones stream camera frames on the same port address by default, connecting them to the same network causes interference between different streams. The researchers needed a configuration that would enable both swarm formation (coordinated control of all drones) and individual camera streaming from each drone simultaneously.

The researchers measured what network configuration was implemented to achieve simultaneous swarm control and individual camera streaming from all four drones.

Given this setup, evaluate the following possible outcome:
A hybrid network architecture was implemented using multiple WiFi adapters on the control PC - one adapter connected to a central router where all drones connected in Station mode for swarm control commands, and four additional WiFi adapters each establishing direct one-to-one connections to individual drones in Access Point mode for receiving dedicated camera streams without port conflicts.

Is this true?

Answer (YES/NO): NO